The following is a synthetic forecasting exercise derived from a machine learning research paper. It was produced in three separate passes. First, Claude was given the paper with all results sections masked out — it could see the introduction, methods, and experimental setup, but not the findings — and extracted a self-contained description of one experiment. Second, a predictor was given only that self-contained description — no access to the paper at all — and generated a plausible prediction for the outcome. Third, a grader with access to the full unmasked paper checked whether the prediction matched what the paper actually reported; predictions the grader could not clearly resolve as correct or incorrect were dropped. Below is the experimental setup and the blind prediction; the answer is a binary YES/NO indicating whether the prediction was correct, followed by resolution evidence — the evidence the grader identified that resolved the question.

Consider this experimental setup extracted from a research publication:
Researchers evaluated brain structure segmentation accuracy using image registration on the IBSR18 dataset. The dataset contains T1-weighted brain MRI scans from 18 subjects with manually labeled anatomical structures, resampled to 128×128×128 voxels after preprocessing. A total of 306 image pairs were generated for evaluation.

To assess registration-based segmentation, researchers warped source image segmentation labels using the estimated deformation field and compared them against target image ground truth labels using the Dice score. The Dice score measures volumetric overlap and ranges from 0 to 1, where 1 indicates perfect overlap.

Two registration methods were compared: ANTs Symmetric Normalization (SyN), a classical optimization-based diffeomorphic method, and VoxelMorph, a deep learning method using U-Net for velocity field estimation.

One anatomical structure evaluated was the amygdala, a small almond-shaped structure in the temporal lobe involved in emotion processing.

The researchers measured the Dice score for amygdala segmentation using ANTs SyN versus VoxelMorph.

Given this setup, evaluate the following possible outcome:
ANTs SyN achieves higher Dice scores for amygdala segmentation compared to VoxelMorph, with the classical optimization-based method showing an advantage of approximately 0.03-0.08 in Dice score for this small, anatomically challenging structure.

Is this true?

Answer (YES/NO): YES